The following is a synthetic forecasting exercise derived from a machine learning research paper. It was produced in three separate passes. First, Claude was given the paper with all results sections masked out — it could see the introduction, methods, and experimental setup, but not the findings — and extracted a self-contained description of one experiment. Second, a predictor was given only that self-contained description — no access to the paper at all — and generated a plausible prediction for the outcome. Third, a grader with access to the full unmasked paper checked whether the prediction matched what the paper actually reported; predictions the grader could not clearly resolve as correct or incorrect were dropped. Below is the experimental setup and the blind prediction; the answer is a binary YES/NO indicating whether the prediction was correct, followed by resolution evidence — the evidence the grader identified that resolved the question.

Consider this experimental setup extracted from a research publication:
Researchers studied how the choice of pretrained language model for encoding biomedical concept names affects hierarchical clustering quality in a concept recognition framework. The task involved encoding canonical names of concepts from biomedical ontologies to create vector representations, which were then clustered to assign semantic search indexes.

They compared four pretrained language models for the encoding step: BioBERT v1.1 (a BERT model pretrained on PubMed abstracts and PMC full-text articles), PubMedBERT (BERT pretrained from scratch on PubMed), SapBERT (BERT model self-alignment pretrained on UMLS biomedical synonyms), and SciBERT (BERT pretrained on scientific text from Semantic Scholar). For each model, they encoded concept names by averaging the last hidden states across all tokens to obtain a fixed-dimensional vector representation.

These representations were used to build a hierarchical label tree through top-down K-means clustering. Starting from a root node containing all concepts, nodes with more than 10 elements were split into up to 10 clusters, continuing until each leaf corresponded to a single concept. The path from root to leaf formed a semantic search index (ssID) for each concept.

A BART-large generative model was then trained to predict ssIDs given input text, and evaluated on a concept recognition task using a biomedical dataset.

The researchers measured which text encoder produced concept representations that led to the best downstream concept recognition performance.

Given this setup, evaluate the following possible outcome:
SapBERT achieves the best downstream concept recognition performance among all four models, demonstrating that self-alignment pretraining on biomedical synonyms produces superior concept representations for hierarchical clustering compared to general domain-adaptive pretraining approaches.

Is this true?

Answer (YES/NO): YES